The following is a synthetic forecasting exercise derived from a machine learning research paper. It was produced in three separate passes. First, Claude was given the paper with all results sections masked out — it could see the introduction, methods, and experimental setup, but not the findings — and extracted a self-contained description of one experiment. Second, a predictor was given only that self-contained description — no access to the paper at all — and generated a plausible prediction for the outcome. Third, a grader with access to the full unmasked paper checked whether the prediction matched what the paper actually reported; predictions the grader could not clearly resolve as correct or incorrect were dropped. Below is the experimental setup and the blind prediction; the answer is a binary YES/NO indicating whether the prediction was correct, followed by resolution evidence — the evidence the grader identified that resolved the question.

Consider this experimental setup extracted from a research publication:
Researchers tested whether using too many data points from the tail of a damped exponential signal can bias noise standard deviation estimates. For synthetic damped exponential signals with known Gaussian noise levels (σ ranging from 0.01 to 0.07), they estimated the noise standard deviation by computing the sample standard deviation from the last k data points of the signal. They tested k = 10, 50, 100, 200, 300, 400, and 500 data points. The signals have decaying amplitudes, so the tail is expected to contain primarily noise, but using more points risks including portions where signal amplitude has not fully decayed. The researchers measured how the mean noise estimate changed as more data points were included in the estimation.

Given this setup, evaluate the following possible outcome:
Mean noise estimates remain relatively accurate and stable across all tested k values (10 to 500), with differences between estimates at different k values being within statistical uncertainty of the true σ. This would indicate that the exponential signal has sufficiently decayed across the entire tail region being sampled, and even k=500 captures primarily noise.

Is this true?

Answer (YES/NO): NO